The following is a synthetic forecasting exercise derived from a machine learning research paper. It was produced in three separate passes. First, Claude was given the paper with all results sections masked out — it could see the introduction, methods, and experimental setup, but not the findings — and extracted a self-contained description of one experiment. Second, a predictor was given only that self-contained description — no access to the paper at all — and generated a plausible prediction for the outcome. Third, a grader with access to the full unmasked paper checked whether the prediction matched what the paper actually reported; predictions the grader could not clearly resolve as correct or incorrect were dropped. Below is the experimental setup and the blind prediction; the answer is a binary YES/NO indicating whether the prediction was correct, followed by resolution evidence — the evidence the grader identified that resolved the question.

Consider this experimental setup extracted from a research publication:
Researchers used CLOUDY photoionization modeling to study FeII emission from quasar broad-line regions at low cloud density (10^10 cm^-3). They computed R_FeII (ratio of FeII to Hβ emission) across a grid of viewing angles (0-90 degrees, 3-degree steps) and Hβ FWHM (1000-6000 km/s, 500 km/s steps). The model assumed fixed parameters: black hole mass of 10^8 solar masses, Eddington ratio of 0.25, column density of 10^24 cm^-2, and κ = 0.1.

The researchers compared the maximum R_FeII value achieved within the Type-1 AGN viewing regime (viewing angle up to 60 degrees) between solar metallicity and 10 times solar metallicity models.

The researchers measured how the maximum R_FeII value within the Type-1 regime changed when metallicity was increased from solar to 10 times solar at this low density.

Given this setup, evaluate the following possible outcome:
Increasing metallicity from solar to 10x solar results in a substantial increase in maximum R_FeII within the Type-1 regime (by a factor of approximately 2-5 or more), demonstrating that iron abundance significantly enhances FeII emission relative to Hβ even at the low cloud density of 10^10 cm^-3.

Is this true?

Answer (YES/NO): NO